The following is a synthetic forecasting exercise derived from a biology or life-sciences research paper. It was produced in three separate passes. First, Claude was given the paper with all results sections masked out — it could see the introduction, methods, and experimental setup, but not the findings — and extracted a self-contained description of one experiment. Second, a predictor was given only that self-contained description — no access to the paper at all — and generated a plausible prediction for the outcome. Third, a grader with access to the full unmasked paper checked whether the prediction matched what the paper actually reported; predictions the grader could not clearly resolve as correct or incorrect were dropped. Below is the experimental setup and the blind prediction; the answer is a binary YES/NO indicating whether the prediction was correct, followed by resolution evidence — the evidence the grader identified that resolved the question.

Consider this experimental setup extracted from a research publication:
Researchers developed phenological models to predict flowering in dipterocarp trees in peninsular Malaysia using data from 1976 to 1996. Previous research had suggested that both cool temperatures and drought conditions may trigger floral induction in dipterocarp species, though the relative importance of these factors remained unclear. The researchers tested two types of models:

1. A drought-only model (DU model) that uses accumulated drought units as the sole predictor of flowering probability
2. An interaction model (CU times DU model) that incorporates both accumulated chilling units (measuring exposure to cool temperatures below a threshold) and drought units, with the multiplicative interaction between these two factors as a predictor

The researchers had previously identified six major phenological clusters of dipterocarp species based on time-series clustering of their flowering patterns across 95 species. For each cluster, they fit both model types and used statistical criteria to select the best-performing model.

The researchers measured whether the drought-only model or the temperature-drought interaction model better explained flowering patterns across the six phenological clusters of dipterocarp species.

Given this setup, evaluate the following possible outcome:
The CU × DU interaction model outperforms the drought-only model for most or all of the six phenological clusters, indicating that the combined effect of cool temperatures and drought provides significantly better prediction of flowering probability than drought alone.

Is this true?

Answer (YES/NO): NO